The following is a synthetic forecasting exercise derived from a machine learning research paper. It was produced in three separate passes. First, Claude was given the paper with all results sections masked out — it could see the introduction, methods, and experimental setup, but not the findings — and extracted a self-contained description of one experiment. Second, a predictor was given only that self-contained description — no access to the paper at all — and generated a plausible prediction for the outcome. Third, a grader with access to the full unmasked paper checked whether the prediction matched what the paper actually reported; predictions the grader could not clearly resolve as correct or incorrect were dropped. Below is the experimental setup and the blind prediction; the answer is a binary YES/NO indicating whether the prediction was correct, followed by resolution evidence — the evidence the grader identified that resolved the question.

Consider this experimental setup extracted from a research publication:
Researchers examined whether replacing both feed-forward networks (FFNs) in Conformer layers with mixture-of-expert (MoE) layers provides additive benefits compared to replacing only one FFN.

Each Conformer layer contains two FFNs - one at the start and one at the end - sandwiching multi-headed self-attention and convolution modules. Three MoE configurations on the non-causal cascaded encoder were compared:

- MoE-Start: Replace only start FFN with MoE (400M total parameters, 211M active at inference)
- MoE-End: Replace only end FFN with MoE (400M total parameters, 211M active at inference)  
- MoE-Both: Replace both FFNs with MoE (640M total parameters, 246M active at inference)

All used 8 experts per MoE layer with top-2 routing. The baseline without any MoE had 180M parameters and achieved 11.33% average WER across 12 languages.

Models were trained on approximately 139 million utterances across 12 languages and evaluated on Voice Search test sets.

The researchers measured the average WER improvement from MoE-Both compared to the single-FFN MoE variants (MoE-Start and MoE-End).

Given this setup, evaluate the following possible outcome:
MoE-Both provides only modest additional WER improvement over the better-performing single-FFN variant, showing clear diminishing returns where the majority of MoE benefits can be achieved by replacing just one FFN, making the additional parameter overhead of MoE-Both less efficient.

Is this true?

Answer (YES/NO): YES